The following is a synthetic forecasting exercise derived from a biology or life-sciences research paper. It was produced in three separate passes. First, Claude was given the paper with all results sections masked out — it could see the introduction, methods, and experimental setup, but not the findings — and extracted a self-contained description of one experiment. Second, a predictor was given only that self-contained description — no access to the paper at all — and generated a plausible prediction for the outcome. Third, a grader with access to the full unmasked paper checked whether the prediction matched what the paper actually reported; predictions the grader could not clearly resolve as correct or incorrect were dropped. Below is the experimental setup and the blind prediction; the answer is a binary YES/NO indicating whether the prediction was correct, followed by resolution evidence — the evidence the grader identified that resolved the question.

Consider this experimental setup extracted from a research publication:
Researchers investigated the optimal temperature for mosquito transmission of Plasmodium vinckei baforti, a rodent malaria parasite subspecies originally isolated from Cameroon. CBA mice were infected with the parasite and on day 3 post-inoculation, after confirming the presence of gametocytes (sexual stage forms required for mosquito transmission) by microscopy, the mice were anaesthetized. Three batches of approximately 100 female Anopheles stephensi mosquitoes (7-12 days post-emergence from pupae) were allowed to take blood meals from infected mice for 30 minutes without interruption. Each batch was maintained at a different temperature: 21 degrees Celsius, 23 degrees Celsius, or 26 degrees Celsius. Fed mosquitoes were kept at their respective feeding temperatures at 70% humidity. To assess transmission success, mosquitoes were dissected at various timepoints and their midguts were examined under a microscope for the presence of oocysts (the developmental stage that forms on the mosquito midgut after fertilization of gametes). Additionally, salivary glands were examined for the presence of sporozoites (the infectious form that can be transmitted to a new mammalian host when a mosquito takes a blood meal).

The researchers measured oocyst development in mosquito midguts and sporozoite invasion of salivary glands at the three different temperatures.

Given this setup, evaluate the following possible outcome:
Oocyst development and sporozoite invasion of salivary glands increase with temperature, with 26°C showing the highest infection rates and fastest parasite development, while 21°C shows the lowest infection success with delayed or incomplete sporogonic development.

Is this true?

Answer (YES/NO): NO